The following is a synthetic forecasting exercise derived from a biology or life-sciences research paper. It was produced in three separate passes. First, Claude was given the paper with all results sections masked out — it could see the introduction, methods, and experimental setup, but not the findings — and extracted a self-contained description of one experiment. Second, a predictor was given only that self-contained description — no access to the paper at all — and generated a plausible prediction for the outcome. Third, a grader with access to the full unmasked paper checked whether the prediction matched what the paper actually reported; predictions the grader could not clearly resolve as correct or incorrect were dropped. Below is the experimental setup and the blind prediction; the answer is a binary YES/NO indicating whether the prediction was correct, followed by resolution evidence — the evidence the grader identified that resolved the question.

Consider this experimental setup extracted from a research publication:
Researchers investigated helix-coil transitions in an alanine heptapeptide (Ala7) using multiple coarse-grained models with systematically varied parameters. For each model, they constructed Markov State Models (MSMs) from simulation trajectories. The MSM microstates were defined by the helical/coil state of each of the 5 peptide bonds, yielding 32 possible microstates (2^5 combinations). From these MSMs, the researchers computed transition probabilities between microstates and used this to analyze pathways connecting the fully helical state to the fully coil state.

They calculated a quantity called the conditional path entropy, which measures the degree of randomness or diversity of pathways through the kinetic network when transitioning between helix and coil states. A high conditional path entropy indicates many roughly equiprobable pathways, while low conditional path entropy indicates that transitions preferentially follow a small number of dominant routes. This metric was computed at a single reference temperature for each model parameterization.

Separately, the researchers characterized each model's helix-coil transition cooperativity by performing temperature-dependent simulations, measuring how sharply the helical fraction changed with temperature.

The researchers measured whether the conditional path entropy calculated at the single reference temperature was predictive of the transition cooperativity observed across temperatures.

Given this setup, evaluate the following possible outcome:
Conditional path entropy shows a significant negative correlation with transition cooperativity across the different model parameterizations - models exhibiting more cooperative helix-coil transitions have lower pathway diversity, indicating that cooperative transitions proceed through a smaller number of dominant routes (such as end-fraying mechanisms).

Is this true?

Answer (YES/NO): NO